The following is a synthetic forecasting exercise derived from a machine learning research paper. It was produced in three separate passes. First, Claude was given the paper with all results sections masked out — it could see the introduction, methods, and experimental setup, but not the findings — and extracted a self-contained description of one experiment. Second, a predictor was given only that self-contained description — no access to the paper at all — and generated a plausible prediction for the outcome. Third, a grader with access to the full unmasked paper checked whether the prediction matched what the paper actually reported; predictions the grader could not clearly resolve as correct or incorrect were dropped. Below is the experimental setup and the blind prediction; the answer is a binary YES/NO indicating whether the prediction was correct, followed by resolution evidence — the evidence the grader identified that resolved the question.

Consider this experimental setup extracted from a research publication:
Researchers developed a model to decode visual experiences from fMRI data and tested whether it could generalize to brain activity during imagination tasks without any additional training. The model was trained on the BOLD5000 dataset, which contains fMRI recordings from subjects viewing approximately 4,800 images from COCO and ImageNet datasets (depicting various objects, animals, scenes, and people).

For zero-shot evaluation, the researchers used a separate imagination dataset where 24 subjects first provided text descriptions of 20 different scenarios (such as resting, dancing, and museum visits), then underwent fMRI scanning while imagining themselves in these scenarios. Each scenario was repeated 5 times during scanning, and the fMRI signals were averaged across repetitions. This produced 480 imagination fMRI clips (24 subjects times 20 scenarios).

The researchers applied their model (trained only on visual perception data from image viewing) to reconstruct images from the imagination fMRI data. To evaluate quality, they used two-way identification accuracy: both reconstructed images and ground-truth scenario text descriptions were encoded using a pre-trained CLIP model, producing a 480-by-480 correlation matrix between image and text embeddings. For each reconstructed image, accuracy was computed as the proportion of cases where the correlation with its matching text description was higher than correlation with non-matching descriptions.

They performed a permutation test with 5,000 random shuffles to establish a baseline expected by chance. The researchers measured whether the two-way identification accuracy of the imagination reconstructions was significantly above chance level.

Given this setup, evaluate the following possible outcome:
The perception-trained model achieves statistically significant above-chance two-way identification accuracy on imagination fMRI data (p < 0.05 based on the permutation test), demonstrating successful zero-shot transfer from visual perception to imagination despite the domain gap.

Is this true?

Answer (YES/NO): YES